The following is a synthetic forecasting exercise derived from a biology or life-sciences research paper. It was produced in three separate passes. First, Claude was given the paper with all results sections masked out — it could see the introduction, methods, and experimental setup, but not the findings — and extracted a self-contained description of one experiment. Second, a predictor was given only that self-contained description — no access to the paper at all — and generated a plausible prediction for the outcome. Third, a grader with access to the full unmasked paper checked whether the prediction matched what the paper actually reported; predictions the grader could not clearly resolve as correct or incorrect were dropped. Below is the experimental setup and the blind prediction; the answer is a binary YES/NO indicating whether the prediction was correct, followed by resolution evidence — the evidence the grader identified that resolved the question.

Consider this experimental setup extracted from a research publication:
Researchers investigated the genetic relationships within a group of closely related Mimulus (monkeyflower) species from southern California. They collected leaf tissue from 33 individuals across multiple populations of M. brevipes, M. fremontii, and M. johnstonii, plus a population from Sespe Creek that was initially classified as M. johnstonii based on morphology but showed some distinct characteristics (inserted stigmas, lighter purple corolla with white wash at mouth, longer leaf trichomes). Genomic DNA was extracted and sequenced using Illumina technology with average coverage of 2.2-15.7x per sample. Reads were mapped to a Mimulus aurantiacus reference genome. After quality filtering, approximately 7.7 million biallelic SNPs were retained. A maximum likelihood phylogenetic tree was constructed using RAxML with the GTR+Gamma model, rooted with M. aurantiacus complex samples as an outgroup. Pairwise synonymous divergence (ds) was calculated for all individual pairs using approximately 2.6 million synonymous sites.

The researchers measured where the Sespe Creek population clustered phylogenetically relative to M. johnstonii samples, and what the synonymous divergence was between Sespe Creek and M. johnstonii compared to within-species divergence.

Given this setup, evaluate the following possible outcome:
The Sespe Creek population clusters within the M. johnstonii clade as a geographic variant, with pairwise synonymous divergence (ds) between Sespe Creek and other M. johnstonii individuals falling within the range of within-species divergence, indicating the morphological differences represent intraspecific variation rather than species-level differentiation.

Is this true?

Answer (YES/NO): NO